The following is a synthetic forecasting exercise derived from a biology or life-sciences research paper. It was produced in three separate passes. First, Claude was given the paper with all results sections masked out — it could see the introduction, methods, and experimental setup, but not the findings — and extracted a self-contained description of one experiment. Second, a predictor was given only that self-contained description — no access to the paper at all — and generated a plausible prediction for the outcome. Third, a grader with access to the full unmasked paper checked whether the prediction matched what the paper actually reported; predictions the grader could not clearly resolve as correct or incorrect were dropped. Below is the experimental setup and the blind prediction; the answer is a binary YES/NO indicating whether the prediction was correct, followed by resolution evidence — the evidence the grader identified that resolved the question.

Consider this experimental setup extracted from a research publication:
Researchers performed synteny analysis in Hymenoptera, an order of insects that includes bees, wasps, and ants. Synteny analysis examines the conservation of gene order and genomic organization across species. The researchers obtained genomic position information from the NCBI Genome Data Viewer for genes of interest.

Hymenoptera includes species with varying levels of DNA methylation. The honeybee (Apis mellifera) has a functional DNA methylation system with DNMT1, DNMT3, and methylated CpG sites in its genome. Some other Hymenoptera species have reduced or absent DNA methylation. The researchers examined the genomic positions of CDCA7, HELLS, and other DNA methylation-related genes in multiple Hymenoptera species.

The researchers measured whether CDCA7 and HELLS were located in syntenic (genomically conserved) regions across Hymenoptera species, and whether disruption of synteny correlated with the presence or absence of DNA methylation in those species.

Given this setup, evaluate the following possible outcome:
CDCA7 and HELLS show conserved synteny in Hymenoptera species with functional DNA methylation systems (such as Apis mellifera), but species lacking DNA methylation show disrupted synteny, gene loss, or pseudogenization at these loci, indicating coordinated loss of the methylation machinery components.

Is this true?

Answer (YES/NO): NO